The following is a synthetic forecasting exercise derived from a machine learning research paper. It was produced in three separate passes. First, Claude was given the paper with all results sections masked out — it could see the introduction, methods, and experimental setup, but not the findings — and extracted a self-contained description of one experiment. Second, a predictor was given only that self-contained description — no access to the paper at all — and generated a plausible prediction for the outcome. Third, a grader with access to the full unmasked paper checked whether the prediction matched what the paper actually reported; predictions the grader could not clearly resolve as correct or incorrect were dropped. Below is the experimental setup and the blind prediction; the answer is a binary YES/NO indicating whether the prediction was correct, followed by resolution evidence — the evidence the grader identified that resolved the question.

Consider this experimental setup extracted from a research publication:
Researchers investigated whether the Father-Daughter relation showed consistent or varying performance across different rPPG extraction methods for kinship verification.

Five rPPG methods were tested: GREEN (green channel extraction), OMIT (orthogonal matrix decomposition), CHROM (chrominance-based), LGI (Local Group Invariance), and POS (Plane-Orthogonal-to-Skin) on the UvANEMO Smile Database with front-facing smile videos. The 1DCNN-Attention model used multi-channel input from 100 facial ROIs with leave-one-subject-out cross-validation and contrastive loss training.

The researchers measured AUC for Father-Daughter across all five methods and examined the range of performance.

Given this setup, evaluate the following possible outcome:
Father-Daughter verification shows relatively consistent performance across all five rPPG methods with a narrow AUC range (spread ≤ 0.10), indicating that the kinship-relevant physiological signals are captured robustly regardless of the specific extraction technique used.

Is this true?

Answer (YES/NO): YES